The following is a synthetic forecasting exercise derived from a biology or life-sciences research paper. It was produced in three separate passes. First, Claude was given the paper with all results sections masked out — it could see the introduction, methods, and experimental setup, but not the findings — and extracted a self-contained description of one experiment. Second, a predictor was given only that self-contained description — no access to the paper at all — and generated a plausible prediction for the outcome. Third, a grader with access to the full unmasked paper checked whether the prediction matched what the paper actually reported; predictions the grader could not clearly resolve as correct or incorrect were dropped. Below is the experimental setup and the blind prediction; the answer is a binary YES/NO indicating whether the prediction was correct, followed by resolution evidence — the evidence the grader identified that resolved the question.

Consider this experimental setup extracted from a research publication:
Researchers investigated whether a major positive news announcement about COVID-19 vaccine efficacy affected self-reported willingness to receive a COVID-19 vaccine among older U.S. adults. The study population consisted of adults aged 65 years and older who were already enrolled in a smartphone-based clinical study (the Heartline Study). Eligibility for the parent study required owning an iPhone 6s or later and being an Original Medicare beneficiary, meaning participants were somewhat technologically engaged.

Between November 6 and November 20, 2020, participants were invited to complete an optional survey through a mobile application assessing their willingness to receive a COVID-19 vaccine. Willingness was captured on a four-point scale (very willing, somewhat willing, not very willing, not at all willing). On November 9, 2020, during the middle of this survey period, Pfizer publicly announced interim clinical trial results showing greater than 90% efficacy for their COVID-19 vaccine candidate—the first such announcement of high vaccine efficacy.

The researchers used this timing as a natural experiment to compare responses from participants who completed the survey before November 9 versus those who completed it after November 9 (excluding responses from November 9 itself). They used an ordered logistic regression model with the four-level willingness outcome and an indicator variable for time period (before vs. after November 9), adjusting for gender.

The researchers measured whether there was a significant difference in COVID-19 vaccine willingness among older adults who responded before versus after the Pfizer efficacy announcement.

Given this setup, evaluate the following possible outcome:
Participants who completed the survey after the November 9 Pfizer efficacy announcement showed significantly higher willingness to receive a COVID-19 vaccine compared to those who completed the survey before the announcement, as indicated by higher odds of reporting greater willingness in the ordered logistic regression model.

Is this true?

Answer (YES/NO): YES